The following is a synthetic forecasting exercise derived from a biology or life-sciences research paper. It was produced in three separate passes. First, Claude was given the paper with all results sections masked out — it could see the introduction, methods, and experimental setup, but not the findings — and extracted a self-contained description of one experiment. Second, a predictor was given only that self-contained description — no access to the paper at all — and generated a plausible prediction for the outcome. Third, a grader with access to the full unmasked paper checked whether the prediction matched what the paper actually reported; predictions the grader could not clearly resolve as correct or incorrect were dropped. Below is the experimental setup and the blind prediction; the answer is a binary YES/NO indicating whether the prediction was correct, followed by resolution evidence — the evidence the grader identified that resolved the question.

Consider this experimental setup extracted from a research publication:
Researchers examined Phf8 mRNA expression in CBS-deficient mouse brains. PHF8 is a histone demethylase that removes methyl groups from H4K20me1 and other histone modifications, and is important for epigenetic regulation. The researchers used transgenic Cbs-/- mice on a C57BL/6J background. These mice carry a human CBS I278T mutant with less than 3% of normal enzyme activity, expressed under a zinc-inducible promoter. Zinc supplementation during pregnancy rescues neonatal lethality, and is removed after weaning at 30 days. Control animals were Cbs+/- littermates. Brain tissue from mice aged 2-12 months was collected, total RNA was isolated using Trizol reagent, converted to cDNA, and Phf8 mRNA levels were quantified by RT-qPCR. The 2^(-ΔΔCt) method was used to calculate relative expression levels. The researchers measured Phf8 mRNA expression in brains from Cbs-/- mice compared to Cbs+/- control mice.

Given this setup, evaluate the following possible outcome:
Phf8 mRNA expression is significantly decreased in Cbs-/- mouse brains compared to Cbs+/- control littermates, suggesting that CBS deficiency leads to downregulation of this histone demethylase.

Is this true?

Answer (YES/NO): YES